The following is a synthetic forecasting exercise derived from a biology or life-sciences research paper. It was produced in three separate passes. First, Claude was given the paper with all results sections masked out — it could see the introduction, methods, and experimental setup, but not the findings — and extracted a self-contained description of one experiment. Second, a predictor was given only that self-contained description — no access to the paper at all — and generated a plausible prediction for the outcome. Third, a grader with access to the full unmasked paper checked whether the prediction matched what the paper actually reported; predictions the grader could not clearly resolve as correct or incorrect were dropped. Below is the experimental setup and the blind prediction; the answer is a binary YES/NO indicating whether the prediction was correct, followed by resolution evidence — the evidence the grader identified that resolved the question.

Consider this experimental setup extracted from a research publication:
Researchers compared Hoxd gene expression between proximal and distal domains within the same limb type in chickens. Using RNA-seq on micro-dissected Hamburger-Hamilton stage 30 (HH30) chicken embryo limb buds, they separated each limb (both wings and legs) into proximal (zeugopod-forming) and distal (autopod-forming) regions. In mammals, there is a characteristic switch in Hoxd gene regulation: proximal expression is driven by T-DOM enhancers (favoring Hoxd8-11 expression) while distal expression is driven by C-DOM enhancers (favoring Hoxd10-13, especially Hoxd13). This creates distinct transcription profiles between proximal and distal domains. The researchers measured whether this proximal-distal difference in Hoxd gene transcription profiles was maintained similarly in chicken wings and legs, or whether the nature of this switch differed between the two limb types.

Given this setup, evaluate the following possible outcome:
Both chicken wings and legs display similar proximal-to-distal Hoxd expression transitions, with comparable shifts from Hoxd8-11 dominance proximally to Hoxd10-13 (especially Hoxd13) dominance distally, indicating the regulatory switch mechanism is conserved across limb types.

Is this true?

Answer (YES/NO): NO